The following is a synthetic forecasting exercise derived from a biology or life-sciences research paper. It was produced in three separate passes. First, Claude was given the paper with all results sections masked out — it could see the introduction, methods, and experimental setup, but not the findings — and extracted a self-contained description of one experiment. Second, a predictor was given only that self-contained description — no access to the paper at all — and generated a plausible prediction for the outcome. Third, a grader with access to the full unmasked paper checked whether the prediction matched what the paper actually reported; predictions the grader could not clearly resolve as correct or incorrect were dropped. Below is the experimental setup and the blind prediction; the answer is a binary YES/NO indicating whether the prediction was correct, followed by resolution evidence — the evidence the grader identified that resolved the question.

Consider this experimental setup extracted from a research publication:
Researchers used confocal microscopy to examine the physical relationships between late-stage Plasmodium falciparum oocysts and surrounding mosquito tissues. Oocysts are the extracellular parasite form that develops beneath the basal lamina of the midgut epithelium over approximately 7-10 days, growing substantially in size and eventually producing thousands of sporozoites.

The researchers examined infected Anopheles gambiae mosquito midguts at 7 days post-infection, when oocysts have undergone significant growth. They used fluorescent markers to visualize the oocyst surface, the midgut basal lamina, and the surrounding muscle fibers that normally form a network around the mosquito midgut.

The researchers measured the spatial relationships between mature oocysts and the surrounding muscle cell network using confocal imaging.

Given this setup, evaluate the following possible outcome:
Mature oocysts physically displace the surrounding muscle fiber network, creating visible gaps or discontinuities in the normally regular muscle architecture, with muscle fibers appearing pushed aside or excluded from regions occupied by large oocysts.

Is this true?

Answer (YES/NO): NO